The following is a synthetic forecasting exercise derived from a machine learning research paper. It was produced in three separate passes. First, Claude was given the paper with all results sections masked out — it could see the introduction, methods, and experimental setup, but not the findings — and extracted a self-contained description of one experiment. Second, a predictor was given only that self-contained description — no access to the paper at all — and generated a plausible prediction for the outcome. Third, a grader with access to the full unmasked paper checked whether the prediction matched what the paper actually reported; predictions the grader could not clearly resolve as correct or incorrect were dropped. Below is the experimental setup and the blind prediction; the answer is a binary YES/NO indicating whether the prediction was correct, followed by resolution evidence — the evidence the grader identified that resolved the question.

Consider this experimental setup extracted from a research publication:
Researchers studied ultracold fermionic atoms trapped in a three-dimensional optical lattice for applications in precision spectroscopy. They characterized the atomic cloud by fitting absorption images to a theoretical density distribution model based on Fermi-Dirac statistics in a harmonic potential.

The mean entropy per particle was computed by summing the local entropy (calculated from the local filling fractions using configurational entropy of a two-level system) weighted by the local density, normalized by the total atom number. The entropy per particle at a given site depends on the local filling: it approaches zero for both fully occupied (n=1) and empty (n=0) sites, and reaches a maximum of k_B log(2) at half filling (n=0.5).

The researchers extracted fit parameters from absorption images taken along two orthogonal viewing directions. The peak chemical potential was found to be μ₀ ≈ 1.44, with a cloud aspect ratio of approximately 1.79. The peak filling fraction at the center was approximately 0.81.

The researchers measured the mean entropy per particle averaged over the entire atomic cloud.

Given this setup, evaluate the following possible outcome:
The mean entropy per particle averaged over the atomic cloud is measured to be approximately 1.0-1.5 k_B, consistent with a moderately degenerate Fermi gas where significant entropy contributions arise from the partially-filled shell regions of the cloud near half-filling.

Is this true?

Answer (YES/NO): NO